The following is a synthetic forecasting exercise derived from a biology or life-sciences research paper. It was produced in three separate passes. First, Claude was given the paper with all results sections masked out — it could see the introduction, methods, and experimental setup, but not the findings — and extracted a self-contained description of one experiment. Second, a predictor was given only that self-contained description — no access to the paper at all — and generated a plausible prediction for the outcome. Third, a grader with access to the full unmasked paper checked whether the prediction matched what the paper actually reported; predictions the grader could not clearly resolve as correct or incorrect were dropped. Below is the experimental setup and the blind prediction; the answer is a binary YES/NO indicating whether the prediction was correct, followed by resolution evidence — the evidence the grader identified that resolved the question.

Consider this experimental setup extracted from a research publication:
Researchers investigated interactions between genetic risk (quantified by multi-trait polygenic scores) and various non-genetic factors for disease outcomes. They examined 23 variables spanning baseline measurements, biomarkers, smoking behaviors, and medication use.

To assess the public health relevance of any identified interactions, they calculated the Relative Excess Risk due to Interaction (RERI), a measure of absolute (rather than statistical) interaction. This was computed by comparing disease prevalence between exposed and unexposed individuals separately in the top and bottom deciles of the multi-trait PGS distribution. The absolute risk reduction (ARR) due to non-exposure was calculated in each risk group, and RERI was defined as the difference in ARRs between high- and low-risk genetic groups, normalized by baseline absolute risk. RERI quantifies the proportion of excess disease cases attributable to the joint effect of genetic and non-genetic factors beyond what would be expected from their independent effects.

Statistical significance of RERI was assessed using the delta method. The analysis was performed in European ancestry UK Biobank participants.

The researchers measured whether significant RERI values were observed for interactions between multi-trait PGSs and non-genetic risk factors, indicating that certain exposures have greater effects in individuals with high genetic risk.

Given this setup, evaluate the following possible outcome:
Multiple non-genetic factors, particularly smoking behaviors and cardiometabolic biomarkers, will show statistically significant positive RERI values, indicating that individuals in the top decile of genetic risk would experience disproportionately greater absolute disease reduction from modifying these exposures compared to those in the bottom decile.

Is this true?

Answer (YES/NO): YES